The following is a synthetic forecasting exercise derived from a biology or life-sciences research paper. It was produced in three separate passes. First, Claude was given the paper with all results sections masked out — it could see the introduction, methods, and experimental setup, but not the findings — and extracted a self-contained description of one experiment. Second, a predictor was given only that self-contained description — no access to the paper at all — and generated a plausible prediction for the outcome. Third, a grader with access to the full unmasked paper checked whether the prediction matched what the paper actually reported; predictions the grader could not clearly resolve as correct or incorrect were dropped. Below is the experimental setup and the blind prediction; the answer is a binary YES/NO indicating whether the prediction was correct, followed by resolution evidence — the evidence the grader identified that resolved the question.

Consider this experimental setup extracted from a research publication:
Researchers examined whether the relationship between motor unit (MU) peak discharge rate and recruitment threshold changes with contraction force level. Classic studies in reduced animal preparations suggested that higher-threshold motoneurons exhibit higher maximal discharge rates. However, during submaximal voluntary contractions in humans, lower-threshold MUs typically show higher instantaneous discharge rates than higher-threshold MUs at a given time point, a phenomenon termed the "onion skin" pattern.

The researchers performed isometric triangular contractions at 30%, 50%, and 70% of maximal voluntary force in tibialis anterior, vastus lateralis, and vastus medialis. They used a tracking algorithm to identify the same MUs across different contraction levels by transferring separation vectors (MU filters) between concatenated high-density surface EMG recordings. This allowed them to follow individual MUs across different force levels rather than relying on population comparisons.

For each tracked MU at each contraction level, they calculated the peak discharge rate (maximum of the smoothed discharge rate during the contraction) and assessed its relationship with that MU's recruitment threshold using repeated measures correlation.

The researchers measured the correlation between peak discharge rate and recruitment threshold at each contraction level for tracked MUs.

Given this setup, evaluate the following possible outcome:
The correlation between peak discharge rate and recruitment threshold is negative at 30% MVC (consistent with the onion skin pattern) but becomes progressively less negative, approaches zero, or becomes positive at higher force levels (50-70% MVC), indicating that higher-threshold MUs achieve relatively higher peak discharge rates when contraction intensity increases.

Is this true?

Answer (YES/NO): YES